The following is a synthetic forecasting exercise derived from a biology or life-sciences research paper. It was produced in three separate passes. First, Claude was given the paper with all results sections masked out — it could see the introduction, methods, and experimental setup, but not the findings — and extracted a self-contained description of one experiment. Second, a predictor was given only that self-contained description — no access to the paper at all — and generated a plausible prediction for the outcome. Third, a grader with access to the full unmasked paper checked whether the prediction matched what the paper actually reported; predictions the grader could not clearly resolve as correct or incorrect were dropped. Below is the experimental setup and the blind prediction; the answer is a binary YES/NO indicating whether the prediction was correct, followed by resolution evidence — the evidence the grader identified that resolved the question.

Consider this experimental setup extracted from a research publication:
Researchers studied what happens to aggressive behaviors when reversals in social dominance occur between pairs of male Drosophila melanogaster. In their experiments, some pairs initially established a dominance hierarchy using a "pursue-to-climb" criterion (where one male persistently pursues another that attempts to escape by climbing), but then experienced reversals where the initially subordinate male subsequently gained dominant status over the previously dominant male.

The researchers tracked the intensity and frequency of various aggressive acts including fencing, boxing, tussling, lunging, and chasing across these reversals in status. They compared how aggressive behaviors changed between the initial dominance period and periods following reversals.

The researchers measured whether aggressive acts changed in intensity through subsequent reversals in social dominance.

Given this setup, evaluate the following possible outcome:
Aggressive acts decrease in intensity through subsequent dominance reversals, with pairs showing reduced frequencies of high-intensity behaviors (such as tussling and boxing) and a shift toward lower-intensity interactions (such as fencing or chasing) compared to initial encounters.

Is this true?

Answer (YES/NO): NO